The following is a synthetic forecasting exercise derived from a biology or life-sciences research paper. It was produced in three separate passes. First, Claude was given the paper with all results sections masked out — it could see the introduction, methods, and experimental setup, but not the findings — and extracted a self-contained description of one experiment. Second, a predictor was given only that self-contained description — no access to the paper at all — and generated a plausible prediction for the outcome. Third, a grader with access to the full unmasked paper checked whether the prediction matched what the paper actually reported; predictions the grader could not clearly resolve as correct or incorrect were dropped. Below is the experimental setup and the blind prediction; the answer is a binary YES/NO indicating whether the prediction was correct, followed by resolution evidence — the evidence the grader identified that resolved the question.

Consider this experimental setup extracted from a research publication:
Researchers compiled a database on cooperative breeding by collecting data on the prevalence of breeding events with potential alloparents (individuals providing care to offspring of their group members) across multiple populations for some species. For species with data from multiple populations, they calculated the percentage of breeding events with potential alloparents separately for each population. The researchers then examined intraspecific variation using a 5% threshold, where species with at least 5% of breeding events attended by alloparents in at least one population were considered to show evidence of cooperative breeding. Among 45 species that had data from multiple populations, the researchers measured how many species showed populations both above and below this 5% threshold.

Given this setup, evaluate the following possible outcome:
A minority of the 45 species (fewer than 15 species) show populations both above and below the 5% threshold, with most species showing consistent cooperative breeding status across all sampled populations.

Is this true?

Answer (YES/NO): YES